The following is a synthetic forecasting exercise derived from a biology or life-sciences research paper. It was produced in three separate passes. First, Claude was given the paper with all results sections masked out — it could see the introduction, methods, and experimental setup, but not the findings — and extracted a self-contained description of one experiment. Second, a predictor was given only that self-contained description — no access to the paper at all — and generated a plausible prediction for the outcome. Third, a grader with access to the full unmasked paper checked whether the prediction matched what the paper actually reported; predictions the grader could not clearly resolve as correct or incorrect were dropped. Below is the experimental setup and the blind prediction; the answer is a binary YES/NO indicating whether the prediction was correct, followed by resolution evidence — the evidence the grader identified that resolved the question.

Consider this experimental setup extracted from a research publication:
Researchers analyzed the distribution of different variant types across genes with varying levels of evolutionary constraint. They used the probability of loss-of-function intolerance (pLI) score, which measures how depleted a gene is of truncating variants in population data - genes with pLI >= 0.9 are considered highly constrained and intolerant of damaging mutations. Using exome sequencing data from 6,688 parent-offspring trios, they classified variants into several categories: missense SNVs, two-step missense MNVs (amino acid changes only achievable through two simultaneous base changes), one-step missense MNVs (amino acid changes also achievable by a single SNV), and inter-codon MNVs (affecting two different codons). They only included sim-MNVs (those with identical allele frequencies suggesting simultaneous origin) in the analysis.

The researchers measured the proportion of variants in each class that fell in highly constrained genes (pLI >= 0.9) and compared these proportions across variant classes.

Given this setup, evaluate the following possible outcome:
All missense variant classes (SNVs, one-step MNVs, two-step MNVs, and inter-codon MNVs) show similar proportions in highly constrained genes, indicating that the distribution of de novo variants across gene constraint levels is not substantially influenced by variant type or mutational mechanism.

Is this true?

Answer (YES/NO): NO